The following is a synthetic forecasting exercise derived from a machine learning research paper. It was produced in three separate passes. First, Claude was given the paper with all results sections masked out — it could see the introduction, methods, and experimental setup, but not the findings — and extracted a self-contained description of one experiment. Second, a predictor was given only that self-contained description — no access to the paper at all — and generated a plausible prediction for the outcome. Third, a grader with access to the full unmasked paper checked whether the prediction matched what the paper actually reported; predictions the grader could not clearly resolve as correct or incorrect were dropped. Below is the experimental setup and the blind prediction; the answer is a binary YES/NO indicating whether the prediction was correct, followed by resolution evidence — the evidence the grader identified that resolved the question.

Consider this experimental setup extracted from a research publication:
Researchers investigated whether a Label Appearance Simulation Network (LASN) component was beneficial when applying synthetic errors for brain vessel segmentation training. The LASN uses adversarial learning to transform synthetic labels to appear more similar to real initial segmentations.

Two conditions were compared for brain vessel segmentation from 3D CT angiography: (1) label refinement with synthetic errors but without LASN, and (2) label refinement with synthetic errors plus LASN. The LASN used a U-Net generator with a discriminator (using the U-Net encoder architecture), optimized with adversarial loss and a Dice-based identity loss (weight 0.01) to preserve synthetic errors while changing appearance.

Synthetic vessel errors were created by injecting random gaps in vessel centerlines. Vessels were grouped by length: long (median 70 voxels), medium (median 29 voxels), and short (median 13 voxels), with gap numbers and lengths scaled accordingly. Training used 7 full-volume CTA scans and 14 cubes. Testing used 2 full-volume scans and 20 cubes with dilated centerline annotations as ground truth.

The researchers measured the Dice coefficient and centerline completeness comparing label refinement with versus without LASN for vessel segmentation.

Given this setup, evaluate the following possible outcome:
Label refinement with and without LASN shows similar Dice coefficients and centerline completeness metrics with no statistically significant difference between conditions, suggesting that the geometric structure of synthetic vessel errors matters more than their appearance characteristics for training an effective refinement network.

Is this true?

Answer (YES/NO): NO